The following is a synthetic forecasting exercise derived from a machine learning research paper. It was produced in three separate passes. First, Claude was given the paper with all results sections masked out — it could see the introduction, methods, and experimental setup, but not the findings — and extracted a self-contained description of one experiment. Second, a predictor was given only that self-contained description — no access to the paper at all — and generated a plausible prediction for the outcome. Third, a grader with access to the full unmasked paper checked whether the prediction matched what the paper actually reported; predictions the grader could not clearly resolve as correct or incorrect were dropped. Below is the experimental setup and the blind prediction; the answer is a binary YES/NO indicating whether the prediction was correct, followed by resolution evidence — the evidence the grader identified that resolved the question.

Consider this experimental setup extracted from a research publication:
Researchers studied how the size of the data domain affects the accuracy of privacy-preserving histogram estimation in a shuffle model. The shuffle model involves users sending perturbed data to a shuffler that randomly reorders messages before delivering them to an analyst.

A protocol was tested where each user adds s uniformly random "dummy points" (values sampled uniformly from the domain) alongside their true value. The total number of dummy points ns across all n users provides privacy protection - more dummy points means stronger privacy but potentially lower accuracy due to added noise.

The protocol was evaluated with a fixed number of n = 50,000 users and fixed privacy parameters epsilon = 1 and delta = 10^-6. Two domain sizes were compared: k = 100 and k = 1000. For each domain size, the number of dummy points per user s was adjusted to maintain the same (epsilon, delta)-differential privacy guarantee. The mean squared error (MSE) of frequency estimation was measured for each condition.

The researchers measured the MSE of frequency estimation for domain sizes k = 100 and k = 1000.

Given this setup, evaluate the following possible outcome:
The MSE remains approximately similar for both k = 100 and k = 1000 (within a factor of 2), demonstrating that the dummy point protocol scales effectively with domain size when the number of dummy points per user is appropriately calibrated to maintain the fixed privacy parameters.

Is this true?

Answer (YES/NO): YES